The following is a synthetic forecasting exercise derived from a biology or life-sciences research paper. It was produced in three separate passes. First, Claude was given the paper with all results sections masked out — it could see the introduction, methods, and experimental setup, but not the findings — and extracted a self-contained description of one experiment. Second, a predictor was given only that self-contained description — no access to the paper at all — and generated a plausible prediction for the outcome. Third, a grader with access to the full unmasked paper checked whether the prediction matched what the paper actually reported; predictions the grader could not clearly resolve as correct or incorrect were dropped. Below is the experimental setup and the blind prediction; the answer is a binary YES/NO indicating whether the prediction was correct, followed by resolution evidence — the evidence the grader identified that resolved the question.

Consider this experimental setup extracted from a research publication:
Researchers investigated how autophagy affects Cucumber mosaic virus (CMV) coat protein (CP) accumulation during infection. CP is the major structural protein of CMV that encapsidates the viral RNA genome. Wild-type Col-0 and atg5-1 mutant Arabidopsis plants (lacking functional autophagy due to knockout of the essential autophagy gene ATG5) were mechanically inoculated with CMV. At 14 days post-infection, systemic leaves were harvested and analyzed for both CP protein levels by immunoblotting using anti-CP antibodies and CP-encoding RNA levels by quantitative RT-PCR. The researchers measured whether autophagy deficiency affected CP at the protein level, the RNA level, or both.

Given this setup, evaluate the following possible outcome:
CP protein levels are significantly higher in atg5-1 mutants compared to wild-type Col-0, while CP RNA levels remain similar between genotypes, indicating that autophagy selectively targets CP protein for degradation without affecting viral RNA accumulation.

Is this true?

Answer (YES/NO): NO